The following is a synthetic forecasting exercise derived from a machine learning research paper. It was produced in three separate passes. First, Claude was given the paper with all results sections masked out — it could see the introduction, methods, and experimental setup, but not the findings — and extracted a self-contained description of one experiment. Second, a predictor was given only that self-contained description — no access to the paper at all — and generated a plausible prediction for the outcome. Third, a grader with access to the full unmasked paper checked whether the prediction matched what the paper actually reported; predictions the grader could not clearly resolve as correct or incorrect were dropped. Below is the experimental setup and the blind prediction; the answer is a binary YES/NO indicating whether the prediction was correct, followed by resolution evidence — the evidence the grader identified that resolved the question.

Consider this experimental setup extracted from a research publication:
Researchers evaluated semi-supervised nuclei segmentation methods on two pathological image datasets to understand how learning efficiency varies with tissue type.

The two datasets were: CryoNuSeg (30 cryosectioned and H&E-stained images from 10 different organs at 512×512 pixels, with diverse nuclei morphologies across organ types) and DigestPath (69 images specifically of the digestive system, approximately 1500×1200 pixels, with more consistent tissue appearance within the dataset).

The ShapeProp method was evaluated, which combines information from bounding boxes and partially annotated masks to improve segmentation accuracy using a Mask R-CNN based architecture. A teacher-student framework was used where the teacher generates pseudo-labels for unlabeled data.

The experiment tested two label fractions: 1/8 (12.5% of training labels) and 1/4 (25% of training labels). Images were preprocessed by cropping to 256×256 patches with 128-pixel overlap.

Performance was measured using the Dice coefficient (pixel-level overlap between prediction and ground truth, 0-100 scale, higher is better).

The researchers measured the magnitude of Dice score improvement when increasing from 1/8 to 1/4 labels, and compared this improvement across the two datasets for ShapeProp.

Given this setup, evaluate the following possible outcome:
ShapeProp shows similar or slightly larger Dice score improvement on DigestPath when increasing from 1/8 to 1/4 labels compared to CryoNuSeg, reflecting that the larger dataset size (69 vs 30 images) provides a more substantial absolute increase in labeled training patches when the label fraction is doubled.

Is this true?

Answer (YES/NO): NO